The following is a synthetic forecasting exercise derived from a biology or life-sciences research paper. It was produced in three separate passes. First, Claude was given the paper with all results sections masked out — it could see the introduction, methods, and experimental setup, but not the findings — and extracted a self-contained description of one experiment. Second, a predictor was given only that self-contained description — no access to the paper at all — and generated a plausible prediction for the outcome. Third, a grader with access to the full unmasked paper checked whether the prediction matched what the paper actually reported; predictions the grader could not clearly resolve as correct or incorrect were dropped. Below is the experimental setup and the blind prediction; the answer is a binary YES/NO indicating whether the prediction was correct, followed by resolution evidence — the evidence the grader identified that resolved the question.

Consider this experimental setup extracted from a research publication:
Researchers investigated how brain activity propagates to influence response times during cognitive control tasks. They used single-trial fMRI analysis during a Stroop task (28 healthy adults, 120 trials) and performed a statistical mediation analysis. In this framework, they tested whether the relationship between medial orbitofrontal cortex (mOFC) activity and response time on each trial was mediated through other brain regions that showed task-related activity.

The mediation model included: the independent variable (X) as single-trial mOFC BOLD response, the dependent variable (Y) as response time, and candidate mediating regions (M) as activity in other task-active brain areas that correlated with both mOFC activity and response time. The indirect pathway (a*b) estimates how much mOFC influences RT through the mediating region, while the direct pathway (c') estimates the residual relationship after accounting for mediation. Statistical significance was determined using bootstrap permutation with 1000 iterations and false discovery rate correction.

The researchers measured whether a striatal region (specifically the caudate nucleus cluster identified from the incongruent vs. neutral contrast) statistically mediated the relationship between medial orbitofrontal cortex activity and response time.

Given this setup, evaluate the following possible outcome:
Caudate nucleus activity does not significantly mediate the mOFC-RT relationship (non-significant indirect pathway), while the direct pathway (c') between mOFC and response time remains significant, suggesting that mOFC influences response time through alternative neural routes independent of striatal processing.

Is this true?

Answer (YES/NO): NO